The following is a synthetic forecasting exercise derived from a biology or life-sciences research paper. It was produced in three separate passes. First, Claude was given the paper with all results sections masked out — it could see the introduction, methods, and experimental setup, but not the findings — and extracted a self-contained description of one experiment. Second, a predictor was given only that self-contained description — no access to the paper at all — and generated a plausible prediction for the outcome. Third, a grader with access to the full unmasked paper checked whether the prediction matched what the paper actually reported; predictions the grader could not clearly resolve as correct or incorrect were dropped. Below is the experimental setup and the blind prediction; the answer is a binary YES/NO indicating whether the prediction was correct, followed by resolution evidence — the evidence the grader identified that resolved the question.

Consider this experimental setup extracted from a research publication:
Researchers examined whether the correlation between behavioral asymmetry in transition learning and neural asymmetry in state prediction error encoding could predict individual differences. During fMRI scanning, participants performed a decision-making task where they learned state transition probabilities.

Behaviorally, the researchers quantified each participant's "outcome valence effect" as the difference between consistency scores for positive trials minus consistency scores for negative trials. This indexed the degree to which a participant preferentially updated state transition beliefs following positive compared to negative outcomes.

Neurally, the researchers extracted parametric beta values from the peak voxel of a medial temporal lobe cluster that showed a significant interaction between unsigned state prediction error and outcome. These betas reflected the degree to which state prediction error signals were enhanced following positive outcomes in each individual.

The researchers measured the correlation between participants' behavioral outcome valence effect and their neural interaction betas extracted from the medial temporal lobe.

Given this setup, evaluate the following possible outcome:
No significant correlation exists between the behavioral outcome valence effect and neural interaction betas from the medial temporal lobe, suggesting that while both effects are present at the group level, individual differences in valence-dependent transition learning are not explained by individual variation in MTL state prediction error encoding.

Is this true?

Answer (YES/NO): NO